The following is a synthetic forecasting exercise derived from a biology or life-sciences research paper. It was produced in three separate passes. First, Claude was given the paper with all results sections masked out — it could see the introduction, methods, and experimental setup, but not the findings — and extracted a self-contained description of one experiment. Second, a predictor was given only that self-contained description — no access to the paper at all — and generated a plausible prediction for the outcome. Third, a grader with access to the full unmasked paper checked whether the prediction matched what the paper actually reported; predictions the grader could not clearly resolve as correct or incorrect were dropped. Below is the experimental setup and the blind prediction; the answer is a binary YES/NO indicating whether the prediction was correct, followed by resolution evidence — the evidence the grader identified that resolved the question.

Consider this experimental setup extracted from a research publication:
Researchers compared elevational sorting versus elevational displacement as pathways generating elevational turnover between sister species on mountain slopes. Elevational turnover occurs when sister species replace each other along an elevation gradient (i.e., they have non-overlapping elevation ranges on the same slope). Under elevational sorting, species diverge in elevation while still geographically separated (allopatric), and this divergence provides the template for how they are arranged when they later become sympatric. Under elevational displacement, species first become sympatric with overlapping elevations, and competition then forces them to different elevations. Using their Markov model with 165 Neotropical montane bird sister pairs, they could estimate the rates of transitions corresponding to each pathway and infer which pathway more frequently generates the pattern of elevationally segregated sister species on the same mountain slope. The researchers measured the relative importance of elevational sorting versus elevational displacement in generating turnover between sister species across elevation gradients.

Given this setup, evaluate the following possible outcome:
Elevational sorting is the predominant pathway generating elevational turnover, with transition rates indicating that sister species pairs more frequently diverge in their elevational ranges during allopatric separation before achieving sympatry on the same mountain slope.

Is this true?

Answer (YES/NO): NO